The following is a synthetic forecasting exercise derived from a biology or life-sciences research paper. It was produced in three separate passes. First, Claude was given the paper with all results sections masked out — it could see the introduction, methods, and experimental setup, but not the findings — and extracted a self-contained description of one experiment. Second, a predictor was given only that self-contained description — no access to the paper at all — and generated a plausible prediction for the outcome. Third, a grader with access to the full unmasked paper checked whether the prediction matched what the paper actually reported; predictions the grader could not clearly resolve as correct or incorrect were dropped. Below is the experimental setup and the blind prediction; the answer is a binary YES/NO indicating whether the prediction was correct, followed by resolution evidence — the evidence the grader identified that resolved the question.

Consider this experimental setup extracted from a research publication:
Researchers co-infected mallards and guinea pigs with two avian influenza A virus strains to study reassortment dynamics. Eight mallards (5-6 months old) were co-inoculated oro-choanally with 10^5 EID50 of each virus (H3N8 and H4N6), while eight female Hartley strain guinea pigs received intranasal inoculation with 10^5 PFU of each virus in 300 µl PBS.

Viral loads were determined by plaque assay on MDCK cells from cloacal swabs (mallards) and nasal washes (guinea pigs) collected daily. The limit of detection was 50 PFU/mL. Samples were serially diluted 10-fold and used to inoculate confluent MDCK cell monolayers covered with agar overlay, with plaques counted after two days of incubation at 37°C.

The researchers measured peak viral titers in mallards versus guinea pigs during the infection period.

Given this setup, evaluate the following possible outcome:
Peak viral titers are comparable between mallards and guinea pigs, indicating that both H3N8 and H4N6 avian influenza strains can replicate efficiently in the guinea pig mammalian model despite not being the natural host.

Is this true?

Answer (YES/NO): YES